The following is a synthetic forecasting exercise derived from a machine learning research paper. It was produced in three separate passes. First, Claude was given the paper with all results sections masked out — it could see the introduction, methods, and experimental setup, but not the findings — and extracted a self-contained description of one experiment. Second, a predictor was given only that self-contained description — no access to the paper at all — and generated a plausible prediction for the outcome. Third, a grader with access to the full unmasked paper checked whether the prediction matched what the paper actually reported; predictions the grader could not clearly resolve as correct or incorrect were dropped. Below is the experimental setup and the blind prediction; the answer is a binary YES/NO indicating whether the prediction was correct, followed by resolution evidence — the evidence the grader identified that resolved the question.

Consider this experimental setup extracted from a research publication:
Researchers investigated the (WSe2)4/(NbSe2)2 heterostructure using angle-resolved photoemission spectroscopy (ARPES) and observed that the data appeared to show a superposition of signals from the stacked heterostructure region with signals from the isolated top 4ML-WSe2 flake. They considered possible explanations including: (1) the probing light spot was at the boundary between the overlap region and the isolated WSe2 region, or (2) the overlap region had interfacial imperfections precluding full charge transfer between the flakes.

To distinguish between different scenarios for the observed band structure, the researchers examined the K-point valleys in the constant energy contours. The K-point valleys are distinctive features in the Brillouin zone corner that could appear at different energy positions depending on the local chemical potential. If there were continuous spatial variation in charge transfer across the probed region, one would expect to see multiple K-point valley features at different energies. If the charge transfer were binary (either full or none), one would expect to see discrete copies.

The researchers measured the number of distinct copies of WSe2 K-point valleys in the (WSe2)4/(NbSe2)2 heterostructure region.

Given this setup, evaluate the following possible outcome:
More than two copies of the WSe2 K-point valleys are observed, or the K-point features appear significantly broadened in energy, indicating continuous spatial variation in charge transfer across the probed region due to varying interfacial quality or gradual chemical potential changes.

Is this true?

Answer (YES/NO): NO